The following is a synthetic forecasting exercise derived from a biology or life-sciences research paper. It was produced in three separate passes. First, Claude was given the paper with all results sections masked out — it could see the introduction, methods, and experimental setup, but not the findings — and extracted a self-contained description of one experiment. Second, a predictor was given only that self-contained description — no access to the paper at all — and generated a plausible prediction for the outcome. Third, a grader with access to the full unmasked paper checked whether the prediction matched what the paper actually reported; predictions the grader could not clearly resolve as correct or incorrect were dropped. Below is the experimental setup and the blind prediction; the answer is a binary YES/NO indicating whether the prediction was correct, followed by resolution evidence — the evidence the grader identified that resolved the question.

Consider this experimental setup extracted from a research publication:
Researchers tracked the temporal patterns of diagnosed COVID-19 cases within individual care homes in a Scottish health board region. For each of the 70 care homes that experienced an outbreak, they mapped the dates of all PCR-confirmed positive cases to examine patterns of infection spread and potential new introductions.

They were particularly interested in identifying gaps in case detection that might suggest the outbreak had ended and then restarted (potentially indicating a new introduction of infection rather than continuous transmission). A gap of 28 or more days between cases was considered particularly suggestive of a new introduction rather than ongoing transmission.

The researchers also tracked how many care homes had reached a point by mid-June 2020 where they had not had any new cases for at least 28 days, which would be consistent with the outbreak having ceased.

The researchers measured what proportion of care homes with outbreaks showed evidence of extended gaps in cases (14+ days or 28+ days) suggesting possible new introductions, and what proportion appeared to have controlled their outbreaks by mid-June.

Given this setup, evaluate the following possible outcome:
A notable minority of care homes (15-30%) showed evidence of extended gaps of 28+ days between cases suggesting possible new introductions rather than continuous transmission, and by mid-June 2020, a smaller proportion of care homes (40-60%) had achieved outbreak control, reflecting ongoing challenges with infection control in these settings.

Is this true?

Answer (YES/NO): NO